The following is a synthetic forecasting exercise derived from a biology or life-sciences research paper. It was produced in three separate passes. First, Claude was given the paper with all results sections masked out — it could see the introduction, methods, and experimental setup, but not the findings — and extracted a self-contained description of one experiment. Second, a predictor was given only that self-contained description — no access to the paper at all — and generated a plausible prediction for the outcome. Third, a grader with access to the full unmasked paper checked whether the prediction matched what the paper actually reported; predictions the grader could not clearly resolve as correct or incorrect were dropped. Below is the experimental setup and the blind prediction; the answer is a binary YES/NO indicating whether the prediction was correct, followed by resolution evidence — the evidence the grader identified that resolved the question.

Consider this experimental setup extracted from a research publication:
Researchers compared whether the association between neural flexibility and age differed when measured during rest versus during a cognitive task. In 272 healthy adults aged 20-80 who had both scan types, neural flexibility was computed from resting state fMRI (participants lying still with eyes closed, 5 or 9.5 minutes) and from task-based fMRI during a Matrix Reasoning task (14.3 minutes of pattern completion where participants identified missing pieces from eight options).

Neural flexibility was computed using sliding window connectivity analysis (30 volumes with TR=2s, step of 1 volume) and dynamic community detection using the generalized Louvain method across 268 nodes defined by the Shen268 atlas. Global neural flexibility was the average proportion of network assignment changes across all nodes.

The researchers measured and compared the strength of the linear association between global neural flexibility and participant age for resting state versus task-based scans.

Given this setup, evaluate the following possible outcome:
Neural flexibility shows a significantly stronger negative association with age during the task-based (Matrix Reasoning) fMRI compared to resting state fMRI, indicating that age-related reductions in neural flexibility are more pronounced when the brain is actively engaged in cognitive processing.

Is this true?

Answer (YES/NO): NO